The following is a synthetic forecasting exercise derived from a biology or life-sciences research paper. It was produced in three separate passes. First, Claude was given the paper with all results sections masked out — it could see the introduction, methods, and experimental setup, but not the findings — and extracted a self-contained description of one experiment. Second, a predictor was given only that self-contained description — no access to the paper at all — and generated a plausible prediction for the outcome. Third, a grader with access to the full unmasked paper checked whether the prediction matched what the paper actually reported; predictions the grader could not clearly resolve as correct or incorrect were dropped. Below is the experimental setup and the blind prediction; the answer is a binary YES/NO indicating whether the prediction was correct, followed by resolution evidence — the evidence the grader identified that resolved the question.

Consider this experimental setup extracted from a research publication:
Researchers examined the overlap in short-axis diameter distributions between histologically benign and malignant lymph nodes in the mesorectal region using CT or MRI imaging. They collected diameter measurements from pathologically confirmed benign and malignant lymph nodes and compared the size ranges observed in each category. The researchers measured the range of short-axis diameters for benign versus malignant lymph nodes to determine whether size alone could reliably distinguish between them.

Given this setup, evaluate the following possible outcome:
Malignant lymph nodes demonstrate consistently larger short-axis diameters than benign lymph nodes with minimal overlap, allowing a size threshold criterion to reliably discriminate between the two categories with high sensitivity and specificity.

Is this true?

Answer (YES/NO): NO